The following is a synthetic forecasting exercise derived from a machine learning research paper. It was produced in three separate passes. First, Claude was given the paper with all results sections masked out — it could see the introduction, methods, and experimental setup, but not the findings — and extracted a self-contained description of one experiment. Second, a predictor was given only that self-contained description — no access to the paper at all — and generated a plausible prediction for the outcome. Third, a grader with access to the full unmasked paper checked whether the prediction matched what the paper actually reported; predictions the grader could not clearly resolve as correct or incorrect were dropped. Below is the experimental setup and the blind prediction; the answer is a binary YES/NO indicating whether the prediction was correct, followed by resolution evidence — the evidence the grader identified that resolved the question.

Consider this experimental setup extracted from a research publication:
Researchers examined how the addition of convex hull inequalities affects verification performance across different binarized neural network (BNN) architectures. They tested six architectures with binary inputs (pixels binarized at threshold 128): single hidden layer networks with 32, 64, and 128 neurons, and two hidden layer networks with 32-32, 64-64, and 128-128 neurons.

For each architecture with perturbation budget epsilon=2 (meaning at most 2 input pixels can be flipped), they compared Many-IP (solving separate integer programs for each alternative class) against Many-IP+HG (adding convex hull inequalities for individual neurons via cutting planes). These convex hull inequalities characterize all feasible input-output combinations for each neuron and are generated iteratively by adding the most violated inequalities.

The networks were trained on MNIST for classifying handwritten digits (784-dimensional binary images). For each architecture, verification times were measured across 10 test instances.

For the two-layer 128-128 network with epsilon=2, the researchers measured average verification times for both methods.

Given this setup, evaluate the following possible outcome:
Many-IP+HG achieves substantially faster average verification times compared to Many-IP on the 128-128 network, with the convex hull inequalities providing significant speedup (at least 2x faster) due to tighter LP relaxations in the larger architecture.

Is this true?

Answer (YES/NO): NO